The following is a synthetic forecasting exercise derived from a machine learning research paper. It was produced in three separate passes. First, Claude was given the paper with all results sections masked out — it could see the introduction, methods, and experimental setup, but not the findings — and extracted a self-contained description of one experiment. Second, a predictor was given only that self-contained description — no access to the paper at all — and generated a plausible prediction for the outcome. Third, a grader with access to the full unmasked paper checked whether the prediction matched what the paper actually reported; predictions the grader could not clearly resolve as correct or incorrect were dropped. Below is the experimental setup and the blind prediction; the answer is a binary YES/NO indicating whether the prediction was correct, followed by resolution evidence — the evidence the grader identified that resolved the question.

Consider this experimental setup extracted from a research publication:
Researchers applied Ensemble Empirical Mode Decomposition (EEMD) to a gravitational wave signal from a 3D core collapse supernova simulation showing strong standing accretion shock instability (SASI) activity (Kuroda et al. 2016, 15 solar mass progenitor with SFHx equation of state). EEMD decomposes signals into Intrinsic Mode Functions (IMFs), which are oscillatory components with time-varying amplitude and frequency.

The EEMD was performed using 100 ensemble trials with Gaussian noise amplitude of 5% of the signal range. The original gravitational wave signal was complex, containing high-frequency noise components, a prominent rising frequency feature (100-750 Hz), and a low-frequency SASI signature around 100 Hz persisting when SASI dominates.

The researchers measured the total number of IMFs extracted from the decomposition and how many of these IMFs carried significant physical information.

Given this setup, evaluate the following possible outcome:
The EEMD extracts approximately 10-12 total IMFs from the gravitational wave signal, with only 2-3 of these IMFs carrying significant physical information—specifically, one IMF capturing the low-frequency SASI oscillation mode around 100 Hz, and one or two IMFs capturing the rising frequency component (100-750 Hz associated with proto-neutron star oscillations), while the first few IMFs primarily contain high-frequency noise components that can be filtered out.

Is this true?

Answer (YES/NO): NO